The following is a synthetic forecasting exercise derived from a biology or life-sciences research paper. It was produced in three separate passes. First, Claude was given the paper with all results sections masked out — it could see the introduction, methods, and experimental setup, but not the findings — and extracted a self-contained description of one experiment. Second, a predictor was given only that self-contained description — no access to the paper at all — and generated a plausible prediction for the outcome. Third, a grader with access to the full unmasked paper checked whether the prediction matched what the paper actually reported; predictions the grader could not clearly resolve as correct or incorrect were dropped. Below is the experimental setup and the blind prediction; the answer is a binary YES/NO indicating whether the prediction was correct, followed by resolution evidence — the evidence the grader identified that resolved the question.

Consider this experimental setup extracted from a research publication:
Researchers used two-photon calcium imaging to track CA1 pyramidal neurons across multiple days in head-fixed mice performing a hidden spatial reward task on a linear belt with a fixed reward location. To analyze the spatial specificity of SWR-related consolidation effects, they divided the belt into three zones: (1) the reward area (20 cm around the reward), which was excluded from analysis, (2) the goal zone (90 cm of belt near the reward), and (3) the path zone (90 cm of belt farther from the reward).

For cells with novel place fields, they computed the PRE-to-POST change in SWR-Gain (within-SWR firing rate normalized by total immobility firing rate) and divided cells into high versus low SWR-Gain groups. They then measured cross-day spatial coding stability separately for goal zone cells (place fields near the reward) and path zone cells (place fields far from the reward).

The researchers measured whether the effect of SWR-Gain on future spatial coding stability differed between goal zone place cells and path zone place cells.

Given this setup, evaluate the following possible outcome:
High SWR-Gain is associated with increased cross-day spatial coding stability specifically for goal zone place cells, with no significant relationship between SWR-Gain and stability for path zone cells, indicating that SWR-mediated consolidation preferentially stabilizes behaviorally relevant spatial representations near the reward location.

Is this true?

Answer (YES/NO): NO